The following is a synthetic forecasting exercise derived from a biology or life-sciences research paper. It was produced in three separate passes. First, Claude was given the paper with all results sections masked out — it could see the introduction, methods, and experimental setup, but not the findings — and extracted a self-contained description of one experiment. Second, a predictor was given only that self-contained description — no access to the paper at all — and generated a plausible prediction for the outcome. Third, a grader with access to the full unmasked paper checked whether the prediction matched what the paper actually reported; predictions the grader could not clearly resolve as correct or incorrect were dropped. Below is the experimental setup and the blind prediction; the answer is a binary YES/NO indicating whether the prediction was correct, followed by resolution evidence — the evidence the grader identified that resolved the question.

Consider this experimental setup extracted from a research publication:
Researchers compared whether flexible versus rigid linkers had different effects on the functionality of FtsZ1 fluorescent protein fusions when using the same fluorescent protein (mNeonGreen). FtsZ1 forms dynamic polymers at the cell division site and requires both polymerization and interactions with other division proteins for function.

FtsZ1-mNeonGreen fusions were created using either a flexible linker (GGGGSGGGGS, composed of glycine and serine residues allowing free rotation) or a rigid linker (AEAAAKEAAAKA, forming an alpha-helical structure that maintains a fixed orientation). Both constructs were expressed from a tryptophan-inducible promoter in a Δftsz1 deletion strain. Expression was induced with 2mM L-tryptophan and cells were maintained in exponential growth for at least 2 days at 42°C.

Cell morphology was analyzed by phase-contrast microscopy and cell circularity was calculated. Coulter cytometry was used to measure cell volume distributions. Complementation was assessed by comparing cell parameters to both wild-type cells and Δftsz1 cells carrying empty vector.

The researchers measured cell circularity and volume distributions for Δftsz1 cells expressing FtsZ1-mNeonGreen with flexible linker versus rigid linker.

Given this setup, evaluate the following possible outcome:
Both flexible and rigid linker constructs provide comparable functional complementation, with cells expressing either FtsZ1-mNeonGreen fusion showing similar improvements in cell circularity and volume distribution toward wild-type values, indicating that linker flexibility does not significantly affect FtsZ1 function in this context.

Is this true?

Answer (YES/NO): NO